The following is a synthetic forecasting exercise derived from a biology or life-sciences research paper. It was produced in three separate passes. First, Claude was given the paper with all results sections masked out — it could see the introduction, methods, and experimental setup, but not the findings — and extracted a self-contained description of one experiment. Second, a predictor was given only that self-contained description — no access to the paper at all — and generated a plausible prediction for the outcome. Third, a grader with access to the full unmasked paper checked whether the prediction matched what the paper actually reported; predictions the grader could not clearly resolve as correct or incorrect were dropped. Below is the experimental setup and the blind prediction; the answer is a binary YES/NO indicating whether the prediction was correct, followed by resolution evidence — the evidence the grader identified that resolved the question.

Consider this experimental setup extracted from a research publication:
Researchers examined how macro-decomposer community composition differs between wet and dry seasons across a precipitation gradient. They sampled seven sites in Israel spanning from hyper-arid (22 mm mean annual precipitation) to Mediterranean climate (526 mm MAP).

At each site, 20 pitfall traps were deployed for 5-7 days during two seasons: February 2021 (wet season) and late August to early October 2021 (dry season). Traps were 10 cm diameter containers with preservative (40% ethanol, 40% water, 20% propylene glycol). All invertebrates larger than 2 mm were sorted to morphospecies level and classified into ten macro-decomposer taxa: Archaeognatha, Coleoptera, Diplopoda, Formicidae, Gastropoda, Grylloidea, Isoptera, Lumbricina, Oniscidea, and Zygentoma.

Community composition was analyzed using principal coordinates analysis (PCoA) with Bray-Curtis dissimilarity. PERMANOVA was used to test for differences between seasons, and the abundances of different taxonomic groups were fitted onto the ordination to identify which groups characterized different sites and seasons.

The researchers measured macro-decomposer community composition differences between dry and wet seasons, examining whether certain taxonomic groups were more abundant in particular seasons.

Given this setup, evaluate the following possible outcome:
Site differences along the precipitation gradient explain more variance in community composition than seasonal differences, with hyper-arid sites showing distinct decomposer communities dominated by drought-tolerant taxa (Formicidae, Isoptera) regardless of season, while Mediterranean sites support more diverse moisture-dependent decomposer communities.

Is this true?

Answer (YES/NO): NO